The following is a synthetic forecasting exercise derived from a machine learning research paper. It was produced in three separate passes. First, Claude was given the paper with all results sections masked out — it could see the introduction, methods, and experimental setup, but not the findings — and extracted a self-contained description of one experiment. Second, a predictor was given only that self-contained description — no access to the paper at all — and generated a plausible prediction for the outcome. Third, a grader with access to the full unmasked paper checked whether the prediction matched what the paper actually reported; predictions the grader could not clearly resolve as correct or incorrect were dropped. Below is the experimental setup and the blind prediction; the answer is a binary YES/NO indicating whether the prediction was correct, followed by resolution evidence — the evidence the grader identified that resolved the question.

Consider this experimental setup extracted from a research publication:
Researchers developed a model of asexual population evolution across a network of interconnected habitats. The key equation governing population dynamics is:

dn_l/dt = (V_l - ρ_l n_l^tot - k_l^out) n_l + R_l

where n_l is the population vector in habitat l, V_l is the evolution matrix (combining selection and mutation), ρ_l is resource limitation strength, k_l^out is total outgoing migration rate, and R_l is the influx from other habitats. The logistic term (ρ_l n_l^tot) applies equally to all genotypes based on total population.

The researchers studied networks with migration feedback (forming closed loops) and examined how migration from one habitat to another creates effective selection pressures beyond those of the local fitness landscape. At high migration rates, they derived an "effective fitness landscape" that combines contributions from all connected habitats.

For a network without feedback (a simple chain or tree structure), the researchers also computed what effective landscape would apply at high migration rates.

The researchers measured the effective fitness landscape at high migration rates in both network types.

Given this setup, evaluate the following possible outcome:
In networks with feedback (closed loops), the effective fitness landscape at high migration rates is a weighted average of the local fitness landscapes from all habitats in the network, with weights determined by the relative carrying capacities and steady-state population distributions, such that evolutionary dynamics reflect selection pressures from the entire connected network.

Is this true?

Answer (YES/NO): NO